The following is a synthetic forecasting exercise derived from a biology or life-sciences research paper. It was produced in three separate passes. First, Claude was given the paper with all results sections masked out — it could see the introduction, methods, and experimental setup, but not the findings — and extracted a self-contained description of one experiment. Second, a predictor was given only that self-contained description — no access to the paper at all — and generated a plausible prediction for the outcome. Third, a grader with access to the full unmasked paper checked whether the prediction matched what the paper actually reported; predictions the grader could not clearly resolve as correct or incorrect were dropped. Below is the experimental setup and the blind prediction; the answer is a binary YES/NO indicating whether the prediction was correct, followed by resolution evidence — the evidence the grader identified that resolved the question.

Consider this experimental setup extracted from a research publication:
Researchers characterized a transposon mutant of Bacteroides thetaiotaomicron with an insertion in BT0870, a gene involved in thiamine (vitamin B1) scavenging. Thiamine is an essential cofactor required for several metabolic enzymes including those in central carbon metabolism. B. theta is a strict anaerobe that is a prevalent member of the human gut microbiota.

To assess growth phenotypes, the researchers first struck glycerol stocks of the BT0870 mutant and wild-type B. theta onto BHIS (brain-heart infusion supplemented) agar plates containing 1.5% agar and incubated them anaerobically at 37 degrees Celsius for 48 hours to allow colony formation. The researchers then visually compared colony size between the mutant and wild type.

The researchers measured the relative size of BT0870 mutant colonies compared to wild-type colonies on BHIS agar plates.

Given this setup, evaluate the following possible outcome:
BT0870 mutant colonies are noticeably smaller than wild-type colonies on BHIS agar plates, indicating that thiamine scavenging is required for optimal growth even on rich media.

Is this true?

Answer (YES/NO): NO